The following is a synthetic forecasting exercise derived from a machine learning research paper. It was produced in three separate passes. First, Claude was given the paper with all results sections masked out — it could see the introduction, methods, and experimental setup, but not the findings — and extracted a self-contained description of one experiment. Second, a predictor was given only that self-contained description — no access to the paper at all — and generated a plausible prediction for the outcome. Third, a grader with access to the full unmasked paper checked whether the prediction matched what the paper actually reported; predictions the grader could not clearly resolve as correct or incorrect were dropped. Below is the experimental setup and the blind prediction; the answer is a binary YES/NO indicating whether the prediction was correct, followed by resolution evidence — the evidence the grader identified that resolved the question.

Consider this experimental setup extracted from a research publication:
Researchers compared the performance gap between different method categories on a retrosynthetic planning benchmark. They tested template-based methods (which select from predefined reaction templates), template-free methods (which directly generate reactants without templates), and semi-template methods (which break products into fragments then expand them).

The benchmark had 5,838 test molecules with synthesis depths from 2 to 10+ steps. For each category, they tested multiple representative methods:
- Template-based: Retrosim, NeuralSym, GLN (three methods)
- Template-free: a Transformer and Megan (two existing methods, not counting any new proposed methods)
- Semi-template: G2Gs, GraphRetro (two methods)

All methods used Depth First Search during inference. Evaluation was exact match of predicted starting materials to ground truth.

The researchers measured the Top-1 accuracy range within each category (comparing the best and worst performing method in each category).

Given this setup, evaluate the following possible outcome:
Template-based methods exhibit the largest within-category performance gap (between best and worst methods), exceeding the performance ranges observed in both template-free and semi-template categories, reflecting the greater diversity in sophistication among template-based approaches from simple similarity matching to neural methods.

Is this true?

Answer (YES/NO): NO